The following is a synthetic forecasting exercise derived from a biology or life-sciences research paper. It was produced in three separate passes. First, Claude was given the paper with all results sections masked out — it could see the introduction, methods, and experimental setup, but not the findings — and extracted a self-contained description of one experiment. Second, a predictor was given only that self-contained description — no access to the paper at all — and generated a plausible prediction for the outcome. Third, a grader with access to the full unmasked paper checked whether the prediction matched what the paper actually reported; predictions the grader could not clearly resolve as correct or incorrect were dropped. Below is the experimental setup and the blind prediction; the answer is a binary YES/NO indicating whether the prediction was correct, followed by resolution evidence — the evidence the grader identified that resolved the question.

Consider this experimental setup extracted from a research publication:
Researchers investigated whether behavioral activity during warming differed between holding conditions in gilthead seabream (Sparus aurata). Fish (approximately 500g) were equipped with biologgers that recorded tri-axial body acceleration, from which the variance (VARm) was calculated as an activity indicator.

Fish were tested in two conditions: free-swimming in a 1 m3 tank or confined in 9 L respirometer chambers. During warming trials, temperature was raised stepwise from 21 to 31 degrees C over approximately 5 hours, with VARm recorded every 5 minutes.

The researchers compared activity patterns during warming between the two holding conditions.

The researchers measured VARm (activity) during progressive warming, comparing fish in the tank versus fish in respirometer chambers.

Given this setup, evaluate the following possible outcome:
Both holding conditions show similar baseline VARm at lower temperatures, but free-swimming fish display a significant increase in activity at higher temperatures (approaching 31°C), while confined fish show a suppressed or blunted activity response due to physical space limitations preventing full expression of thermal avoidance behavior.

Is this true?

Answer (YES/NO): NO